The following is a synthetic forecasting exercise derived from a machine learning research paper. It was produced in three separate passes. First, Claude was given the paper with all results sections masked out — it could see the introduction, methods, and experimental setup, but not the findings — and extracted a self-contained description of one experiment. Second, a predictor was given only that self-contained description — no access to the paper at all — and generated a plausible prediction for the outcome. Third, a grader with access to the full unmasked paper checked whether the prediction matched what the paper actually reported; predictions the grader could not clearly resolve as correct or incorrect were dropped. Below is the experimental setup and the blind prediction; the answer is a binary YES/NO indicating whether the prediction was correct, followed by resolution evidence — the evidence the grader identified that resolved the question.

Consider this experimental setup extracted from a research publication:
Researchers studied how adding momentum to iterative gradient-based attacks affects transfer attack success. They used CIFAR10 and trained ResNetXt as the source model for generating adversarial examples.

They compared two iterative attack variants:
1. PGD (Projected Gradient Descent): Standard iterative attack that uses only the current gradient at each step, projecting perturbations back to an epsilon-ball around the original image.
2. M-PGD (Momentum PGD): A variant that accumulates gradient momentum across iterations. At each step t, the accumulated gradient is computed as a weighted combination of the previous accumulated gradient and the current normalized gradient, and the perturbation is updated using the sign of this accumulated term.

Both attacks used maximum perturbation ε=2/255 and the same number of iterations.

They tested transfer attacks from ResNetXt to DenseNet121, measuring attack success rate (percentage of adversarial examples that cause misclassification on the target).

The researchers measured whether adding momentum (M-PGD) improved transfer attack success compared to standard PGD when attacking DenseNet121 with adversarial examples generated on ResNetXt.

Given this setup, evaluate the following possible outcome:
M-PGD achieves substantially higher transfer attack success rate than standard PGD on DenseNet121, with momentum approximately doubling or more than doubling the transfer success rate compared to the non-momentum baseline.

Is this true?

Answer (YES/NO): NO